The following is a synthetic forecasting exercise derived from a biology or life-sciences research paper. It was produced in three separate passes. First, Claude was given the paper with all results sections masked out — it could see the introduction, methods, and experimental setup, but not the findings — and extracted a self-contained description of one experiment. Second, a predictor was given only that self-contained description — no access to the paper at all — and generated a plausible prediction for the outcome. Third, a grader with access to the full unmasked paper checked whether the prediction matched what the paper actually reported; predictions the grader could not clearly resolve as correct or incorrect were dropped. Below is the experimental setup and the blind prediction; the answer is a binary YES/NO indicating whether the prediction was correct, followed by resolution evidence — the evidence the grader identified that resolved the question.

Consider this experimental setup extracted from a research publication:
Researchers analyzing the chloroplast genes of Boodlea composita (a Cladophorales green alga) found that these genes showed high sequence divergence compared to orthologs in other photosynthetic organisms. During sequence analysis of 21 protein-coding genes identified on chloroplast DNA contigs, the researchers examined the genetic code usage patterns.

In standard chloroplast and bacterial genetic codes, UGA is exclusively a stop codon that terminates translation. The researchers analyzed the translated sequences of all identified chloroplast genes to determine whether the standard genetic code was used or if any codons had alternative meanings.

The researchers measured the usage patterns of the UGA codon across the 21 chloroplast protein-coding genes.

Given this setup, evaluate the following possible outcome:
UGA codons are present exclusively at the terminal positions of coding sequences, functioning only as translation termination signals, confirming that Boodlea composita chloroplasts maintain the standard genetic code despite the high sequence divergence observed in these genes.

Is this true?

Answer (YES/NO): NO